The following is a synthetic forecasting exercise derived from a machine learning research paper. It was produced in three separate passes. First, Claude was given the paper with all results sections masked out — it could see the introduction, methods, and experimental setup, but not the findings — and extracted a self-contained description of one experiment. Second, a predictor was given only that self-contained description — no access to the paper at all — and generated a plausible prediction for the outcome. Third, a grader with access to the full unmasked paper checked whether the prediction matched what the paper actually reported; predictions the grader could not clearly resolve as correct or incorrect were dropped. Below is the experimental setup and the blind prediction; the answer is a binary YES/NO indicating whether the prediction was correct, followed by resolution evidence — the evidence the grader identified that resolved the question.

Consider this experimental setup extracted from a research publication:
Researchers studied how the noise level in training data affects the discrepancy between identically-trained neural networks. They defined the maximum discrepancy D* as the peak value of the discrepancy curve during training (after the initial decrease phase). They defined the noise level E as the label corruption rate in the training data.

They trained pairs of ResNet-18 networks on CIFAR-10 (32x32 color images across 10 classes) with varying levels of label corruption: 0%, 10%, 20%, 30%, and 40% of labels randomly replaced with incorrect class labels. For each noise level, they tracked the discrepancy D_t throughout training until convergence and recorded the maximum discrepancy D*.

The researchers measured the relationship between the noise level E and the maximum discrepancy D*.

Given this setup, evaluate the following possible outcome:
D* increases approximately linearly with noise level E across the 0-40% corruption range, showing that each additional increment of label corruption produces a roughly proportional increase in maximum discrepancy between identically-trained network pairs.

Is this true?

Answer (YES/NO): YES